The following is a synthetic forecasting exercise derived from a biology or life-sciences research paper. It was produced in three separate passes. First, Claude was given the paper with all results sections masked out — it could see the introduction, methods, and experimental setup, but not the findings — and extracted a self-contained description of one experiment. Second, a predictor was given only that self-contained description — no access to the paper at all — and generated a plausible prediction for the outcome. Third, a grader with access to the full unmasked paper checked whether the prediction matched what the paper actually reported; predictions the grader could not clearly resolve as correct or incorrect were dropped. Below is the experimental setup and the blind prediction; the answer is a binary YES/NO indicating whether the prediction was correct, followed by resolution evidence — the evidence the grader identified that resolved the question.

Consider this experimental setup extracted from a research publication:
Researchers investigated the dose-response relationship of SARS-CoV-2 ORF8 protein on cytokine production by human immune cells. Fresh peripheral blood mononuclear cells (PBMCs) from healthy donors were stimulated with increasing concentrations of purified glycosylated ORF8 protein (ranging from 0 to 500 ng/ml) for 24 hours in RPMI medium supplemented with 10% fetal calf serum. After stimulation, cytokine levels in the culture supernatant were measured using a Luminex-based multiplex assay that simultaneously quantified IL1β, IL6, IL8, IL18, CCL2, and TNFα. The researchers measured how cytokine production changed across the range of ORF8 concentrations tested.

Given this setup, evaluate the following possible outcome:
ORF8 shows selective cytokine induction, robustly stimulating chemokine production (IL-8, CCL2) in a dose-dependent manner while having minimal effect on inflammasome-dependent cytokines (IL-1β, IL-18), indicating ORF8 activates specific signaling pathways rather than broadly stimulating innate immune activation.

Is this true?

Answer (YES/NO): NO